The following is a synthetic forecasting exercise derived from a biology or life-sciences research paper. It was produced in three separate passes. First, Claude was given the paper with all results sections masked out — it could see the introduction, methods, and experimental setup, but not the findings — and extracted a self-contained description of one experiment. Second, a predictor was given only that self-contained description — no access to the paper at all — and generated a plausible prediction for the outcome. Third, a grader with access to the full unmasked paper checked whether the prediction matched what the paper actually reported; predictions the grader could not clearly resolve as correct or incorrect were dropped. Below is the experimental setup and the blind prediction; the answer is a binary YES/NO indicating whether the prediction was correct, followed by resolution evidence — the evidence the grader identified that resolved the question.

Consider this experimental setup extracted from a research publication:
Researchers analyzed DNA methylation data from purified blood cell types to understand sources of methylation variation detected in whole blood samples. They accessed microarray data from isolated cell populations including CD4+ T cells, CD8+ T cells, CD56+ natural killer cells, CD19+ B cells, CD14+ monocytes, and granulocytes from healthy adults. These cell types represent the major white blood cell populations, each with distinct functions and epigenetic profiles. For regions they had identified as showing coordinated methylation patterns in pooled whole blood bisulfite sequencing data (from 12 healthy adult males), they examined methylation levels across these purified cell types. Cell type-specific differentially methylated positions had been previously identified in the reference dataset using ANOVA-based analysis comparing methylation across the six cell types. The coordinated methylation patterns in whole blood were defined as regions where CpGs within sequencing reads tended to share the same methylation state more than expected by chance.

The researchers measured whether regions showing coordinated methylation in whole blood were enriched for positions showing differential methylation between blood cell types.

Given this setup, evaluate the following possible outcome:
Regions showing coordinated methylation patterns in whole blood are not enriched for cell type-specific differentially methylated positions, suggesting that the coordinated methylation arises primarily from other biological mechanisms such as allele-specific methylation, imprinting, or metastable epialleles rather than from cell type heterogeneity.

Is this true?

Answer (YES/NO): NO